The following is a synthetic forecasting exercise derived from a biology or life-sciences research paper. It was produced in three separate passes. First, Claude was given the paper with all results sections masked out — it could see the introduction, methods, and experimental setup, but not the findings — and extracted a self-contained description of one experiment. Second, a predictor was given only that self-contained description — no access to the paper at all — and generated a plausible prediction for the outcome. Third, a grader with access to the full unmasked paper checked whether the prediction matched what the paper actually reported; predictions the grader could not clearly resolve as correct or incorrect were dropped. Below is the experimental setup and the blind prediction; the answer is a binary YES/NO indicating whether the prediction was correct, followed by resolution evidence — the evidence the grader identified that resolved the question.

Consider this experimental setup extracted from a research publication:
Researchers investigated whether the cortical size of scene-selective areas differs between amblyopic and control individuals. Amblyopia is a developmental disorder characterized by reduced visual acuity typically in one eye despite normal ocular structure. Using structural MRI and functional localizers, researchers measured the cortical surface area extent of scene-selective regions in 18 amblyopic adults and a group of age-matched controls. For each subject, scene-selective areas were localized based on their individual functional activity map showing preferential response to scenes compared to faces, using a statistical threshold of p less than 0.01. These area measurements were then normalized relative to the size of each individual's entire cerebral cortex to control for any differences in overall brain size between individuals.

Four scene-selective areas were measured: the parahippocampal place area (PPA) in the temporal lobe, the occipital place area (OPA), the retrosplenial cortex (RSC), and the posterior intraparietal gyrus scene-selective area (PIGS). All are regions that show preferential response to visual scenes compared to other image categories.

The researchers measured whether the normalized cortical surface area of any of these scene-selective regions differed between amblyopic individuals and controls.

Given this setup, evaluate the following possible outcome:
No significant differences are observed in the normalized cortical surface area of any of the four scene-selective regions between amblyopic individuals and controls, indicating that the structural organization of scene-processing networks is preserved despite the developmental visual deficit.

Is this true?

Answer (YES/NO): NO